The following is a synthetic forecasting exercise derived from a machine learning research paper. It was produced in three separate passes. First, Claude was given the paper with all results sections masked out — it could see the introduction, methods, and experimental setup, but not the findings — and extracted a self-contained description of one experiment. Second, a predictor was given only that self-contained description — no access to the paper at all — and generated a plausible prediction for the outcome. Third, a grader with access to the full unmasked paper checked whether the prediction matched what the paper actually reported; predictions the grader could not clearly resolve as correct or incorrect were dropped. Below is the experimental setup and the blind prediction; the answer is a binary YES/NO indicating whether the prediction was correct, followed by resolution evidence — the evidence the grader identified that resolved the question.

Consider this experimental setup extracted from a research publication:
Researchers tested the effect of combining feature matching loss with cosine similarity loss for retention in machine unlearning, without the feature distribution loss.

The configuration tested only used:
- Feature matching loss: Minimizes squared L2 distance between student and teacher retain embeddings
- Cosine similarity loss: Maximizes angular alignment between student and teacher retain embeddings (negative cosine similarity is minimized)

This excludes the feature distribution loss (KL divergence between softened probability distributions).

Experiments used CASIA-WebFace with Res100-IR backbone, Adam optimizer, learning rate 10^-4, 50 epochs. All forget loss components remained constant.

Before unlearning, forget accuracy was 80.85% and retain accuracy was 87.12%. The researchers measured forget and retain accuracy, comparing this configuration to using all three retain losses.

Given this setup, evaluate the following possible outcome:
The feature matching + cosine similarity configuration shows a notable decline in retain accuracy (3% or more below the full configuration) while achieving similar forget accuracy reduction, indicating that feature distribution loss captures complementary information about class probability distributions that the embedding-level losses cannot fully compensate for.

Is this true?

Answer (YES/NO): NO